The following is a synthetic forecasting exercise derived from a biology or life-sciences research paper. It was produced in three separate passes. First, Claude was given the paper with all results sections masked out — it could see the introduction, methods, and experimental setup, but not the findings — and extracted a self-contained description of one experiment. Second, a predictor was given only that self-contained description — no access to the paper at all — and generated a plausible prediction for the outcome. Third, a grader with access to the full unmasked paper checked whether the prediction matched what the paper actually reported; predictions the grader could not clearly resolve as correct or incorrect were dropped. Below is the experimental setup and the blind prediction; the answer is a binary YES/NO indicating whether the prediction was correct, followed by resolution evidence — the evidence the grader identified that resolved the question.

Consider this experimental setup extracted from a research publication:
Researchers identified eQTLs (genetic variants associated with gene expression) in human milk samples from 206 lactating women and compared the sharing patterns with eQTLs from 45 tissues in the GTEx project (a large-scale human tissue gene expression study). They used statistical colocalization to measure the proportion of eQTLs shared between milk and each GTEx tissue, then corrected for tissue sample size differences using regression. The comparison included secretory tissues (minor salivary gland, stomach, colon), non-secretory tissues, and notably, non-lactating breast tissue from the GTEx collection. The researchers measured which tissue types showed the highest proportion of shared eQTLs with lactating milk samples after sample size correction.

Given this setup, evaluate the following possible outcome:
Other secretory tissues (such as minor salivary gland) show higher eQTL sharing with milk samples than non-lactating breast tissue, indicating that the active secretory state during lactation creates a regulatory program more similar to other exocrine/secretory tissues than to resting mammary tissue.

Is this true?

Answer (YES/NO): YES